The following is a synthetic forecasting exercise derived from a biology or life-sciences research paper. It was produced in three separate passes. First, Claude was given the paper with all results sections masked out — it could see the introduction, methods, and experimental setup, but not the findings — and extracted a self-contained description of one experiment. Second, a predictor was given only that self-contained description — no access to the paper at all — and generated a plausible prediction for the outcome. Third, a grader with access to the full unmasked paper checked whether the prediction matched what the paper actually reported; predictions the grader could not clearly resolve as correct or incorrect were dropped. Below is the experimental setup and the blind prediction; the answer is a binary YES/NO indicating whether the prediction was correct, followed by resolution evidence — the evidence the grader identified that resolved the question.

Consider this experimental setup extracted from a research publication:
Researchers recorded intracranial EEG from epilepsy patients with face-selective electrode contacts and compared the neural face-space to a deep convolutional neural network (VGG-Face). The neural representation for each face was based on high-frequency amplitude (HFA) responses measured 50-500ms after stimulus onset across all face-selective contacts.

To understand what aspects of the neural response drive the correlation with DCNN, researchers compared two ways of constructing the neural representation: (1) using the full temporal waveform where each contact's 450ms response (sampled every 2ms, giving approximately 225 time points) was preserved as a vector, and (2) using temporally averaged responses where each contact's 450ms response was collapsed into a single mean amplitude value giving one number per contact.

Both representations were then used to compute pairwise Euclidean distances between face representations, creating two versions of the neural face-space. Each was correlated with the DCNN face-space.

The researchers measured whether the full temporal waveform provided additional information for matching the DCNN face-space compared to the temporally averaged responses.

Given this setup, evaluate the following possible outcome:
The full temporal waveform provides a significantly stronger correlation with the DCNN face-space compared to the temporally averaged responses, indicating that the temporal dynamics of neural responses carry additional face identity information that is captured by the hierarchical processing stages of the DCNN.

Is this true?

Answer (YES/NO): NO